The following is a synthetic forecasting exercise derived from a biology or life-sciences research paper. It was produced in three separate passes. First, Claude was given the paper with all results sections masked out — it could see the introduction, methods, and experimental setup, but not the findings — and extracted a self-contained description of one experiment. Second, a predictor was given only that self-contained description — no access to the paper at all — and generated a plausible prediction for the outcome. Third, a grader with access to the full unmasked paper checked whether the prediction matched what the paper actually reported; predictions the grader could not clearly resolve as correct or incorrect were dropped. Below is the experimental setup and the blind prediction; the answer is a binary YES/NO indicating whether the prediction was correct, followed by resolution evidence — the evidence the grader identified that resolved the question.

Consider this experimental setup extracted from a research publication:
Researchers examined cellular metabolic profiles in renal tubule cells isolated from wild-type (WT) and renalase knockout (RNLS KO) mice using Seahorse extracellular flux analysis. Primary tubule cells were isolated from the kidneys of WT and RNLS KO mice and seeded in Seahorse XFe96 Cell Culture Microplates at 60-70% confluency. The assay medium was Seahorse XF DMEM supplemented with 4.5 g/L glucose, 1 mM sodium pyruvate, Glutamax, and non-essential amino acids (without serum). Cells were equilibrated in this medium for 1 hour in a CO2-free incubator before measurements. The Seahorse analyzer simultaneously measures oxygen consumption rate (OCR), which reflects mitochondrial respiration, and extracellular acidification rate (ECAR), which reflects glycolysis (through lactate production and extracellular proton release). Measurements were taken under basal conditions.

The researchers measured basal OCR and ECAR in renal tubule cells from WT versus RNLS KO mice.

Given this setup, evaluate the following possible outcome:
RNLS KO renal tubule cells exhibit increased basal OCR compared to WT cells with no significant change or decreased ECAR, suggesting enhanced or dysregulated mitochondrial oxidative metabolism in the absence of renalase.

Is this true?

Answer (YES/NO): NO